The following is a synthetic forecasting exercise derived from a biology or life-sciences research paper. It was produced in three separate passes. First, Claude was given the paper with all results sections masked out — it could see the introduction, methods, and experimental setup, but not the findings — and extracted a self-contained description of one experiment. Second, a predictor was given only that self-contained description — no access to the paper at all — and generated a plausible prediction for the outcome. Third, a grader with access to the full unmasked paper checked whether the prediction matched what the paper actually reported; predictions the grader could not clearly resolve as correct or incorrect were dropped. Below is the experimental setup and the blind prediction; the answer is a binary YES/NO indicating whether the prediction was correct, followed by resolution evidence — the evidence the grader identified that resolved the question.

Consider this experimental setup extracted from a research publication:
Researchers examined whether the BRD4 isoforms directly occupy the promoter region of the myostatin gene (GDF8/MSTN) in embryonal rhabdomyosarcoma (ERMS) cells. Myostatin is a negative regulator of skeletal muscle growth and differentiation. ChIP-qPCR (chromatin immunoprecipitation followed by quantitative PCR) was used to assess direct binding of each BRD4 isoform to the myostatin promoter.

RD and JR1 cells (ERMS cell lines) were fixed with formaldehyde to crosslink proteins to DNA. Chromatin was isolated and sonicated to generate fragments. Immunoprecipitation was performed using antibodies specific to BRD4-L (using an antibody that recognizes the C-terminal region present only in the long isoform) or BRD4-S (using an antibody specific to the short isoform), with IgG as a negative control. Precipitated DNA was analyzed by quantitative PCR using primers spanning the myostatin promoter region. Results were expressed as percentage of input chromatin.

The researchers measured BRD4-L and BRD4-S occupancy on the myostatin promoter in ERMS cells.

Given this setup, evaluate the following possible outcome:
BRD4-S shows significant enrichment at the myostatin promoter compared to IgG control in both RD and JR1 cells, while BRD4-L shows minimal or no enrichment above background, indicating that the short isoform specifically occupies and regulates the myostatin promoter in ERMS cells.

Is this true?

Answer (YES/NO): NO